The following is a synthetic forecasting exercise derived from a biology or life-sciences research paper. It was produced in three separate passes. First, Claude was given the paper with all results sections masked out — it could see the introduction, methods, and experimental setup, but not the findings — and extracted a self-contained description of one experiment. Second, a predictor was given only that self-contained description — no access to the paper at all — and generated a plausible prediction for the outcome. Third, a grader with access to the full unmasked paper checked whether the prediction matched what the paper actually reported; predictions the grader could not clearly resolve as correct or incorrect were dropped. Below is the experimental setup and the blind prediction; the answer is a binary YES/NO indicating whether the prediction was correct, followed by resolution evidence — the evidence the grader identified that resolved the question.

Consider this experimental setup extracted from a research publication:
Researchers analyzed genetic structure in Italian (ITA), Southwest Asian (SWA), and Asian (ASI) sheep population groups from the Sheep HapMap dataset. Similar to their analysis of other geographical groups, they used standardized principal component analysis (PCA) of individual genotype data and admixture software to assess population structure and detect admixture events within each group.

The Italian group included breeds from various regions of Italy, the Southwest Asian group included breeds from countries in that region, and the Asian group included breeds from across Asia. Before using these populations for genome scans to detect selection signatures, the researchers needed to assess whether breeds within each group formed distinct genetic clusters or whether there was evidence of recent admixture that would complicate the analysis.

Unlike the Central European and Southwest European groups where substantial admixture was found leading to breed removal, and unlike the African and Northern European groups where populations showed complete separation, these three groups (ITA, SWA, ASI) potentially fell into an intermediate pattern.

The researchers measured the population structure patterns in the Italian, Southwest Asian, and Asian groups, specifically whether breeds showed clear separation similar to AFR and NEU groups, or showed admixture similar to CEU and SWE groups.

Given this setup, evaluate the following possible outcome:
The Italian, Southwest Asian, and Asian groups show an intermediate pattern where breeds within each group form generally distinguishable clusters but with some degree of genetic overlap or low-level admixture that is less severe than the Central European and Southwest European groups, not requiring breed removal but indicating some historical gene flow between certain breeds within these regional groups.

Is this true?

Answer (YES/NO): NO